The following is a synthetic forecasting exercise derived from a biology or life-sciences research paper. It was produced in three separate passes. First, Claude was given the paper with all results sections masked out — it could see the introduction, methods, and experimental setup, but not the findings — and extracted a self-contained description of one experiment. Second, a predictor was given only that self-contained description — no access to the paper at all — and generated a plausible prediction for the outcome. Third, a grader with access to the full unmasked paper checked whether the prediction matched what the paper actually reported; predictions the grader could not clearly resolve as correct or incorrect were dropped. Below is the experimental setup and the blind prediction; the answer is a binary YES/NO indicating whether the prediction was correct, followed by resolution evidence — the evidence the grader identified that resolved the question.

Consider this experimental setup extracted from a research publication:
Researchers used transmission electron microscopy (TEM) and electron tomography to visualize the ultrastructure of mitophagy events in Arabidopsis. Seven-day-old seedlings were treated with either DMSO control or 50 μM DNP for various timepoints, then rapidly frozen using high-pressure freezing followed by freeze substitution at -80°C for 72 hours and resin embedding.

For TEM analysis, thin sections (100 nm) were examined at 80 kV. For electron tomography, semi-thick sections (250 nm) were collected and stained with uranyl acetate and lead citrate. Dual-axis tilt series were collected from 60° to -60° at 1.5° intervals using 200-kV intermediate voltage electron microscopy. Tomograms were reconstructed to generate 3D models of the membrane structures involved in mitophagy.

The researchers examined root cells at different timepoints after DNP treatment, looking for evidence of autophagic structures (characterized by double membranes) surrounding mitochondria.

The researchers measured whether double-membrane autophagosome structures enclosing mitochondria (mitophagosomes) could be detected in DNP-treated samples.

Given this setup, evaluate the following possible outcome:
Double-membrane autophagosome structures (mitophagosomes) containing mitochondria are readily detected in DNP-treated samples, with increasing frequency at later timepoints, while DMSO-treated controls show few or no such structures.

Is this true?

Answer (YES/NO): NO